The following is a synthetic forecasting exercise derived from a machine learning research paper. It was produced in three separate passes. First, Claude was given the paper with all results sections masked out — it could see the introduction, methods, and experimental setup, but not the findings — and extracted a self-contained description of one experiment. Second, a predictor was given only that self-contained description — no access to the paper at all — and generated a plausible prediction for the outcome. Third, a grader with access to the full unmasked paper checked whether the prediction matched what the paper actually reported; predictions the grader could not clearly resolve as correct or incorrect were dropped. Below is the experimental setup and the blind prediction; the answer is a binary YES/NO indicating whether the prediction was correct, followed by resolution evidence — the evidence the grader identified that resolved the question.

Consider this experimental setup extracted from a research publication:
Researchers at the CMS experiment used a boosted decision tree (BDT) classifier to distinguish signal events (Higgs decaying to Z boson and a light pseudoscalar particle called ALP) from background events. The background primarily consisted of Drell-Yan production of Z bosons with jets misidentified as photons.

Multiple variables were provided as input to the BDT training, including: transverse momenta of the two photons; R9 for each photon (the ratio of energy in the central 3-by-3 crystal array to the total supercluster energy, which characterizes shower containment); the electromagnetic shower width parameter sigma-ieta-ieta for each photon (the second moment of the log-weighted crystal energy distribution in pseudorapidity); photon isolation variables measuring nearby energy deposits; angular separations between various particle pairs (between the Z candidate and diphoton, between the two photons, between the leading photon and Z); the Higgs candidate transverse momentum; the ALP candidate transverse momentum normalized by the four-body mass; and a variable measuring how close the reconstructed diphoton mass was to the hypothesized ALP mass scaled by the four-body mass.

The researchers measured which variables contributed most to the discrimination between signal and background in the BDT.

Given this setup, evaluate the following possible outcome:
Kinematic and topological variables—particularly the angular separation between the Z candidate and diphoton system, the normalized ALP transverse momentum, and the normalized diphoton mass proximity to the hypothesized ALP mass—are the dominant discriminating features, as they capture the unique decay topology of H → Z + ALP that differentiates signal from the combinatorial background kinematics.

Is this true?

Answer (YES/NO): NO